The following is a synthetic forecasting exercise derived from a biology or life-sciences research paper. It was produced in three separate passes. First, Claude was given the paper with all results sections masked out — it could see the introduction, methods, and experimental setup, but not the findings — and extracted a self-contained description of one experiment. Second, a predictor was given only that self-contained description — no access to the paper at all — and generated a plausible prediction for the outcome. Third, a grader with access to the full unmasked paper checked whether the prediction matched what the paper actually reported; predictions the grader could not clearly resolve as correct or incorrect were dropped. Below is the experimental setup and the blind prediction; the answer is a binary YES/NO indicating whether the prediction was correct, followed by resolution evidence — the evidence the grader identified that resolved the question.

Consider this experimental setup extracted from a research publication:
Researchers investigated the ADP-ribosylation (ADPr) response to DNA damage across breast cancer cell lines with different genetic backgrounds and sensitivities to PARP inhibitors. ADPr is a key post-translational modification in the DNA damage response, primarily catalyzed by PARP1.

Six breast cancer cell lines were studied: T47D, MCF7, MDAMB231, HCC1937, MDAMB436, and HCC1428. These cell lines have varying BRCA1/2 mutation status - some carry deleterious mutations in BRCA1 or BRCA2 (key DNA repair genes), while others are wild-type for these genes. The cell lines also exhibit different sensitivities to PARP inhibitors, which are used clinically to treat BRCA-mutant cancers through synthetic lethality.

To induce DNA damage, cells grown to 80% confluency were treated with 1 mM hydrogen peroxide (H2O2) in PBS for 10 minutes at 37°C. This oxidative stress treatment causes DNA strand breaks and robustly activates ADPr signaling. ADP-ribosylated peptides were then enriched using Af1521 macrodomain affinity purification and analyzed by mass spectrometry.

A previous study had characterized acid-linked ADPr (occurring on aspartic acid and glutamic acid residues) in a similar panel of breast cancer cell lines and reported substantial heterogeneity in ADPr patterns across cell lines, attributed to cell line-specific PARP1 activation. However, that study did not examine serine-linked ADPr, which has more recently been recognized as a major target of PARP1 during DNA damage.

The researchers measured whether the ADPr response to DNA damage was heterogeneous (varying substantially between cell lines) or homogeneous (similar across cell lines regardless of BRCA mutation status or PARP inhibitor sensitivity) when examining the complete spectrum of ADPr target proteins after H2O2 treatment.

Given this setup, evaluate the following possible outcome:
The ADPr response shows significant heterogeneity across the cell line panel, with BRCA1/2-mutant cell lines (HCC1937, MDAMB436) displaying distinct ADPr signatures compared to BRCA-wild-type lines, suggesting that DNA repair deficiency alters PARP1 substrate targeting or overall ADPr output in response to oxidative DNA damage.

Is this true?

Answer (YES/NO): NO